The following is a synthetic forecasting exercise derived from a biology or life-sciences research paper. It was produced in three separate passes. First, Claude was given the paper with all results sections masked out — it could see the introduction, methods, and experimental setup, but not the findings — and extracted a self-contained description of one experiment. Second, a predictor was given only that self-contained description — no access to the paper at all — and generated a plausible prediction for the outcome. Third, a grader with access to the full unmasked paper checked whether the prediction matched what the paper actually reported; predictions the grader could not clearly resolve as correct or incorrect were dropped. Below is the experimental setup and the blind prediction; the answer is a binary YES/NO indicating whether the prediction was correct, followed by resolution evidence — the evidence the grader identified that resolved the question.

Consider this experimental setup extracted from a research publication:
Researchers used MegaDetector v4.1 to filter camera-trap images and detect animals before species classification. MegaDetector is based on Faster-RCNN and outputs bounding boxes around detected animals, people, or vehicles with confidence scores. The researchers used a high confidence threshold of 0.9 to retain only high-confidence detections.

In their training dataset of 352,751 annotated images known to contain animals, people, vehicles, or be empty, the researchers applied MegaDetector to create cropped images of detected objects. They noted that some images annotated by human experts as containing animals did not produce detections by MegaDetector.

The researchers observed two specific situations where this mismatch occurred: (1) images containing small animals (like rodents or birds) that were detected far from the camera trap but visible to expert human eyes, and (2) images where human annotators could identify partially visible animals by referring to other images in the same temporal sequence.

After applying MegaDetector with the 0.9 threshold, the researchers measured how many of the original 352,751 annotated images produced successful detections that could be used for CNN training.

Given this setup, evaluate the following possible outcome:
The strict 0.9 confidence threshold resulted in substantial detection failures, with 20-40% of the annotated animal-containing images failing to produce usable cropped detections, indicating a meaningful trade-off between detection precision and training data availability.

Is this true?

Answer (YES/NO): YES